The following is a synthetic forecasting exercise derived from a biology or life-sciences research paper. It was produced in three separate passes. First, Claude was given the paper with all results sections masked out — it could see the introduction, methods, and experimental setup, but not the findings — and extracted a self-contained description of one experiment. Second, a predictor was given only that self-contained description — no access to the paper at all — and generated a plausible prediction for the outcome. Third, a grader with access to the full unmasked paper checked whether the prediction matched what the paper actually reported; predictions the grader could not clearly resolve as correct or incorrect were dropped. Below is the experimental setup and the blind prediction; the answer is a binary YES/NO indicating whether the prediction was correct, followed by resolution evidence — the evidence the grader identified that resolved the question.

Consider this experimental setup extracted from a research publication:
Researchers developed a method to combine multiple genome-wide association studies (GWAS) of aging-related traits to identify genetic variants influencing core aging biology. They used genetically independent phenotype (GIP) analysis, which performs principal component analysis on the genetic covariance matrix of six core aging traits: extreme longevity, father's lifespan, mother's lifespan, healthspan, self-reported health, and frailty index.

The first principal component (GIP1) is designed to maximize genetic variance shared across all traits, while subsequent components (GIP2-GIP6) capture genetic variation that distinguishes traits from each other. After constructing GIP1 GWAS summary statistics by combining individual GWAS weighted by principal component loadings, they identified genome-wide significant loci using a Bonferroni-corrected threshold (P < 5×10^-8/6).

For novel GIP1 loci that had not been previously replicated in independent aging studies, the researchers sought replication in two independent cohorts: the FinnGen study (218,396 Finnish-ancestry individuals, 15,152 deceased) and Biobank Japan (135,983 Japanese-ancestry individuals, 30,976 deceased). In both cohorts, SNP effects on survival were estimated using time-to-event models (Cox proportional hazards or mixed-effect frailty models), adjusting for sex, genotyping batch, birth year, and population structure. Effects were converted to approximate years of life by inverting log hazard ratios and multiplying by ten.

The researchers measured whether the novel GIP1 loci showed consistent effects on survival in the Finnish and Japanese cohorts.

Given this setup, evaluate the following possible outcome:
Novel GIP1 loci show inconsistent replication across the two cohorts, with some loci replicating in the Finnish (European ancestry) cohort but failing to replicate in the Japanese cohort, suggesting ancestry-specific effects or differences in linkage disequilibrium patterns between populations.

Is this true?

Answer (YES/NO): NO